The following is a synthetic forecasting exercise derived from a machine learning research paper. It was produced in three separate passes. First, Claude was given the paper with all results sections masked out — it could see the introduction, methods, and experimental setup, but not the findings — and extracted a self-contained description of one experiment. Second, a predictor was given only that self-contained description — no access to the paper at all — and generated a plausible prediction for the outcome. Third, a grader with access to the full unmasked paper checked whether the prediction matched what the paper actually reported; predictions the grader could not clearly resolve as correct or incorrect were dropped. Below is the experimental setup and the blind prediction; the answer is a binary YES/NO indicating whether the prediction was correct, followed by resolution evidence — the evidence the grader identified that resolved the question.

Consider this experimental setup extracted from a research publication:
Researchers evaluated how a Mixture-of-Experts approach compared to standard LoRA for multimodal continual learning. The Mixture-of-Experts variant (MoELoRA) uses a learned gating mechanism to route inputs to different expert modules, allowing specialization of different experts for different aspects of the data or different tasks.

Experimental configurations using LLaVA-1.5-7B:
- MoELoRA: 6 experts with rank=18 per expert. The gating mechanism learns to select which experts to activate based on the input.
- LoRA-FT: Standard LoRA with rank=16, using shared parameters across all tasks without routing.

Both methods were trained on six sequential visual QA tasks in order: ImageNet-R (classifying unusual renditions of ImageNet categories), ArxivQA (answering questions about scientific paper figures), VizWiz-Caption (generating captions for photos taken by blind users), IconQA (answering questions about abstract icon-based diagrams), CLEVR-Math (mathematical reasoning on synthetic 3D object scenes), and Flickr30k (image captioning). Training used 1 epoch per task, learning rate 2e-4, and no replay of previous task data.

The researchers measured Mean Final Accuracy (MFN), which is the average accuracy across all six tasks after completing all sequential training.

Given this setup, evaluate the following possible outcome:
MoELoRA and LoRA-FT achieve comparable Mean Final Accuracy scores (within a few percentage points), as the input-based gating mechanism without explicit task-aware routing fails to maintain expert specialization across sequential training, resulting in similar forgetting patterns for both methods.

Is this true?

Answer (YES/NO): NO